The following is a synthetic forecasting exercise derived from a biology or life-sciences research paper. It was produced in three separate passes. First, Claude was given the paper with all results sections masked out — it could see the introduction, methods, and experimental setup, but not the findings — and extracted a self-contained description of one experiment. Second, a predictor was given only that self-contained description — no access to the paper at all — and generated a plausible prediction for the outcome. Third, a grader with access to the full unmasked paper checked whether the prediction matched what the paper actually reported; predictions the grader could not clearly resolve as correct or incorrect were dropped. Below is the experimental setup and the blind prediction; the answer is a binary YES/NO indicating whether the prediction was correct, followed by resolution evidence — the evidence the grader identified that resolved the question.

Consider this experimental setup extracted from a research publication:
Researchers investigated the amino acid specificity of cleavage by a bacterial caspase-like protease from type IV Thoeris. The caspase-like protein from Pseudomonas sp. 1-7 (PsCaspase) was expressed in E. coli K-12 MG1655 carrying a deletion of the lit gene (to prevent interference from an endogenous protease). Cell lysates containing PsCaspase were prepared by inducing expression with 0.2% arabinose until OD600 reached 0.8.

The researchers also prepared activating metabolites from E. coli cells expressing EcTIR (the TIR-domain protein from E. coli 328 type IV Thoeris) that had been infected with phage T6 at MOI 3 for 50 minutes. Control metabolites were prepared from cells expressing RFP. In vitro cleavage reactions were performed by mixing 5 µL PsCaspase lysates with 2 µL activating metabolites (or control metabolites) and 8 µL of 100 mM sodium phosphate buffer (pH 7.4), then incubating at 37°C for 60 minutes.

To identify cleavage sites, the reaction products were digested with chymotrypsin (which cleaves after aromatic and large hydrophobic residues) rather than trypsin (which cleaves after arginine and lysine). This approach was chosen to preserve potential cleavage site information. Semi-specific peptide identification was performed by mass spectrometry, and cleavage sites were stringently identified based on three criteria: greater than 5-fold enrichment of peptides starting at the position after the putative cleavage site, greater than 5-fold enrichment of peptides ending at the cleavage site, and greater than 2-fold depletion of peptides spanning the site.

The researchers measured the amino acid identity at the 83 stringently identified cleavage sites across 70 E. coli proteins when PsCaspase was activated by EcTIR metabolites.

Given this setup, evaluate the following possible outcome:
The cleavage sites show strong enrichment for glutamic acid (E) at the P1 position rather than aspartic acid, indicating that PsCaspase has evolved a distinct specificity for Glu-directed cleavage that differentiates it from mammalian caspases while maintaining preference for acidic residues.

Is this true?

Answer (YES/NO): NO